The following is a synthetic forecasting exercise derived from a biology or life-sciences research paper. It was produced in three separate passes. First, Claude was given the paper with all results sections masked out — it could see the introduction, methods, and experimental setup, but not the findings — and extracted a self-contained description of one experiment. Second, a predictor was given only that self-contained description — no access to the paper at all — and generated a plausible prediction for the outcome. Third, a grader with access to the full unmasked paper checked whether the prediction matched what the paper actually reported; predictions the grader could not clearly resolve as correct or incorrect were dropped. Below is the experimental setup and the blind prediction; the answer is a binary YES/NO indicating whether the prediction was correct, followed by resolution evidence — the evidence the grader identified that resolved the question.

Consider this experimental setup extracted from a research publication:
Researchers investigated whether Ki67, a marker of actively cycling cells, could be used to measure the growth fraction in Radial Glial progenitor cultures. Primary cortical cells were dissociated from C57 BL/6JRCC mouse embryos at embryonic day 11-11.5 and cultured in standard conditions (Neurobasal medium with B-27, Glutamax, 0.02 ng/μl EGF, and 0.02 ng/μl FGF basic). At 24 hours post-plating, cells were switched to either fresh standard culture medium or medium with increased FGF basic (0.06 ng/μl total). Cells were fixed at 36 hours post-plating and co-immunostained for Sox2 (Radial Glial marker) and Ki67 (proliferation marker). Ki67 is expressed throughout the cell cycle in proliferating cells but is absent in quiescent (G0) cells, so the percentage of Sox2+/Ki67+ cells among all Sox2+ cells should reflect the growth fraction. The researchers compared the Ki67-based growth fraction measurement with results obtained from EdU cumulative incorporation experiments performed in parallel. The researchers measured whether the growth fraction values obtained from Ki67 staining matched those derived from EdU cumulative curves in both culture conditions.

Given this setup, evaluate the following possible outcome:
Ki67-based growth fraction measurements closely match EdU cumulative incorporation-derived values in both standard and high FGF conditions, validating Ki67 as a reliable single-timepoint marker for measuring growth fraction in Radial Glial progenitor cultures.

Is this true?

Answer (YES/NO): NO